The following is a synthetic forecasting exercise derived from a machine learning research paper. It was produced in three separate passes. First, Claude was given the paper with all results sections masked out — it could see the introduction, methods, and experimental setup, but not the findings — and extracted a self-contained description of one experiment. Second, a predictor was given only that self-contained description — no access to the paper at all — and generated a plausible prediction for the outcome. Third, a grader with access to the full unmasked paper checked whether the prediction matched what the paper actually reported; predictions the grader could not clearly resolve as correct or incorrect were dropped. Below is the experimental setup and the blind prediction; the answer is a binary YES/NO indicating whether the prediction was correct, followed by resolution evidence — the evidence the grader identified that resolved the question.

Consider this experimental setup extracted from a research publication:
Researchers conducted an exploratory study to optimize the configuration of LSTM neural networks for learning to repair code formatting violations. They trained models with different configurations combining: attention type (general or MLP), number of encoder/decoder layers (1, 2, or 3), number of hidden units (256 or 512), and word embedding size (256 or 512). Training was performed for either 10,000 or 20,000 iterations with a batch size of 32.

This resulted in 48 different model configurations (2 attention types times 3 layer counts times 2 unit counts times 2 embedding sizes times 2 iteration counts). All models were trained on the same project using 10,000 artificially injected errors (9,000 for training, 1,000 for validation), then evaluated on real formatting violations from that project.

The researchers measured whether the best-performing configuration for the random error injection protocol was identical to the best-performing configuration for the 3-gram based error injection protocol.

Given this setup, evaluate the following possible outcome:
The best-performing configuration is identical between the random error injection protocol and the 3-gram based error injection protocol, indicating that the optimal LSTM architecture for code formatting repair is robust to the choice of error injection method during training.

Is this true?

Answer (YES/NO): NO